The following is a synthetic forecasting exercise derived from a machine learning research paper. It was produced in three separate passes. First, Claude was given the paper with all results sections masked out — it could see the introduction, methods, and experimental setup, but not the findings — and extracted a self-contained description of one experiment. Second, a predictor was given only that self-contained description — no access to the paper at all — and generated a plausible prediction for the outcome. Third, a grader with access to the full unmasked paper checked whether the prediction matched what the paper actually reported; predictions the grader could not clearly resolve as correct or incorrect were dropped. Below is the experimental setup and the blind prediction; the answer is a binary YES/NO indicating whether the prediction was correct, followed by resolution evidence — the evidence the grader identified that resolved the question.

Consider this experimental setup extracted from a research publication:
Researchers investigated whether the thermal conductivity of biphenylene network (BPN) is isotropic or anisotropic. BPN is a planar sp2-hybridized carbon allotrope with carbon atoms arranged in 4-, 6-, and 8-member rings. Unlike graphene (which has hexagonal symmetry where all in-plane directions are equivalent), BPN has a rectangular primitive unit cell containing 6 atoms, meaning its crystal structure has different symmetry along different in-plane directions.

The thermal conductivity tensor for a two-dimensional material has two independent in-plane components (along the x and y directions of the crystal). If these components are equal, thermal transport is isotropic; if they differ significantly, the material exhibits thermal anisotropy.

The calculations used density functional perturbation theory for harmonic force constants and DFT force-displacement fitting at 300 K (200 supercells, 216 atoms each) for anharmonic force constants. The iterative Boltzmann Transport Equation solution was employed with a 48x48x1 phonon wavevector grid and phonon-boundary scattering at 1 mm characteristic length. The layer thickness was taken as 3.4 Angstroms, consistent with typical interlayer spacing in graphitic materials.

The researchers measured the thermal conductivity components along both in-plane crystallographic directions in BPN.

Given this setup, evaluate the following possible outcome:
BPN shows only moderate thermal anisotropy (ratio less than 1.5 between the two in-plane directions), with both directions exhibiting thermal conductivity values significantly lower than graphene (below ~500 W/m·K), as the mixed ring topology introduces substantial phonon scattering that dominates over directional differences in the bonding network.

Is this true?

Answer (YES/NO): NO